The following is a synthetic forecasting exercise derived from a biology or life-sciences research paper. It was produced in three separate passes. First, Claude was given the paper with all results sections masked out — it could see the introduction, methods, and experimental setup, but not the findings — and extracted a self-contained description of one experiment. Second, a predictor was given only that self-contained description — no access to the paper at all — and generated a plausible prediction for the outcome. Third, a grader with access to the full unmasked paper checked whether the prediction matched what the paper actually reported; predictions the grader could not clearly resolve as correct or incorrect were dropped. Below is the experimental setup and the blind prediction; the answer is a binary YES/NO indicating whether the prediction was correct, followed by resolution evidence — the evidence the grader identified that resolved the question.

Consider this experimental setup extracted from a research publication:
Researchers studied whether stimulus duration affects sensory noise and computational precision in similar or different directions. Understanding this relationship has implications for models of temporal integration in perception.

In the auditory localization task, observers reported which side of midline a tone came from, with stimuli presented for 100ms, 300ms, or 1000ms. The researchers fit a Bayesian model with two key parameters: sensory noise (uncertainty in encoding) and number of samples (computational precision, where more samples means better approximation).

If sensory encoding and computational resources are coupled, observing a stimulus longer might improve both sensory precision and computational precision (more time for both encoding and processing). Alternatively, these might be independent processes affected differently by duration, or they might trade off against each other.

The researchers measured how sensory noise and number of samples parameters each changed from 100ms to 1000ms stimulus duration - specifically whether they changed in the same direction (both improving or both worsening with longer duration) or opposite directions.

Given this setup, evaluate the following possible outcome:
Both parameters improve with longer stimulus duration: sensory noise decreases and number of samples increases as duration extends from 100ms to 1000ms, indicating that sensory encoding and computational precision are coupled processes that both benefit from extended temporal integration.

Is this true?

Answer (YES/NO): YES